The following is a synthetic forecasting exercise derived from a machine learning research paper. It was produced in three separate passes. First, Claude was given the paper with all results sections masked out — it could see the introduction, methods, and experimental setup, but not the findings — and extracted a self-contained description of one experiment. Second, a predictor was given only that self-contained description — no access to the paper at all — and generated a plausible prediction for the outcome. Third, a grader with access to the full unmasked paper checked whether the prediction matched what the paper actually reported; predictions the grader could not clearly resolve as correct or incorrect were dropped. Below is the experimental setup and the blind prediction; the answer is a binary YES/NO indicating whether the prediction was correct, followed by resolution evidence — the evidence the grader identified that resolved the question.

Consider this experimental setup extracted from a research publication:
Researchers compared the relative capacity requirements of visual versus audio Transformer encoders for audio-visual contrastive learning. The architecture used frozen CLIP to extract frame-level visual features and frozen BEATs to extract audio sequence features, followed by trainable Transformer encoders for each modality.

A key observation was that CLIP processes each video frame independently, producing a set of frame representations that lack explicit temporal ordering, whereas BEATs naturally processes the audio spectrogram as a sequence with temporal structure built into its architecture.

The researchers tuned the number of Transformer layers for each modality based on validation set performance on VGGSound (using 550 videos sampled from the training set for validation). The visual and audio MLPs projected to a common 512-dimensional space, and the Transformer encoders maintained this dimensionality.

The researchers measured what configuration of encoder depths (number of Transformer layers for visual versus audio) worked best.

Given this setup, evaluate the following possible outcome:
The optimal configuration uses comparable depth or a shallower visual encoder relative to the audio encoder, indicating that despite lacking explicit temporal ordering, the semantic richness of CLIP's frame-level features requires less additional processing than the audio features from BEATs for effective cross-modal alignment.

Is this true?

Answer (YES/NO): NO